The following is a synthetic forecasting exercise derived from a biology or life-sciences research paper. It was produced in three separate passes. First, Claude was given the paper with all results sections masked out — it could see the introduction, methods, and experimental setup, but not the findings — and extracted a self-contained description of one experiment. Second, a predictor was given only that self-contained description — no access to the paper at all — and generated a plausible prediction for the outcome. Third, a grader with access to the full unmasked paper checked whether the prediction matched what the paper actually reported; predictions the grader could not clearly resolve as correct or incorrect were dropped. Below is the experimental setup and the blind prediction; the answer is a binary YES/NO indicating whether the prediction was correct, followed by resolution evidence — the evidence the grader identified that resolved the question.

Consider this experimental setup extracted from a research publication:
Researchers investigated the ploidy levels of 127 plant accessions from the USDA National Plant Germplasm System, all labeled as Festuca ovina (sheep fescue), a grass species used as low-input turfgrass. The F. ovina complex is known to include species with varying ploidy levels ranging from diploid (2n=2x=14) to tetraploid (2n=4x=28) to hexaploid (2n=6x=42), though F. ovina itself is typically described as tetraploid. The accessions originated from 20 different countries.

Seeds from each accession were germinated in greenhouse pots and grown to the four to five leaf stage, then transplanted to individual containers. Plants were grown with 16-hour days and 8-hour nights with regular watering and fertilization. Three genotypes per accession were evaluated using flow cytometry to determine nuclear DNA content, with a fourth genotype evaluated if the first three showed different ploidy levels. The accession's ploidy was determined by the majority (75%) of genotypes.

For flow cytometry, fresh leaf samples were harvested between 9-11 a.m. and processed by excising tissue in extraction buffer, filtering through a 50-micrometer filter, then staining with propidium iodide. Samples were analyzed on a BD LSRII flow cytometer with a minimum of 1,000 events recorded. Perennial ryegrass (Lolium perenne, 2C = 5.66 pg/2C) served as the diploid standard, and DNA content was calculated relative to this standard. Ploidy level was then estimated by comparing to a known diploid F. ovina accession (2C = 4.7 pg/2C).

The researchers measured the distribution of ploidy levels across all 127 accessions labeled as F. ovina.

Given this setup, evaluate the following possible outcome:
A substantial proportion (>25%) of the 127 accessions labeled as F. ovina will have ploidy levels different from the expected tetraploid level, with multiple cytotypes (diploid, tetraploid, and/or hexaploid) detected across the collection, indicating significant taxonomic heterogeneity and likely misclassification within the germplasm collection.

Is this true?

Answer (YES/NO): YES